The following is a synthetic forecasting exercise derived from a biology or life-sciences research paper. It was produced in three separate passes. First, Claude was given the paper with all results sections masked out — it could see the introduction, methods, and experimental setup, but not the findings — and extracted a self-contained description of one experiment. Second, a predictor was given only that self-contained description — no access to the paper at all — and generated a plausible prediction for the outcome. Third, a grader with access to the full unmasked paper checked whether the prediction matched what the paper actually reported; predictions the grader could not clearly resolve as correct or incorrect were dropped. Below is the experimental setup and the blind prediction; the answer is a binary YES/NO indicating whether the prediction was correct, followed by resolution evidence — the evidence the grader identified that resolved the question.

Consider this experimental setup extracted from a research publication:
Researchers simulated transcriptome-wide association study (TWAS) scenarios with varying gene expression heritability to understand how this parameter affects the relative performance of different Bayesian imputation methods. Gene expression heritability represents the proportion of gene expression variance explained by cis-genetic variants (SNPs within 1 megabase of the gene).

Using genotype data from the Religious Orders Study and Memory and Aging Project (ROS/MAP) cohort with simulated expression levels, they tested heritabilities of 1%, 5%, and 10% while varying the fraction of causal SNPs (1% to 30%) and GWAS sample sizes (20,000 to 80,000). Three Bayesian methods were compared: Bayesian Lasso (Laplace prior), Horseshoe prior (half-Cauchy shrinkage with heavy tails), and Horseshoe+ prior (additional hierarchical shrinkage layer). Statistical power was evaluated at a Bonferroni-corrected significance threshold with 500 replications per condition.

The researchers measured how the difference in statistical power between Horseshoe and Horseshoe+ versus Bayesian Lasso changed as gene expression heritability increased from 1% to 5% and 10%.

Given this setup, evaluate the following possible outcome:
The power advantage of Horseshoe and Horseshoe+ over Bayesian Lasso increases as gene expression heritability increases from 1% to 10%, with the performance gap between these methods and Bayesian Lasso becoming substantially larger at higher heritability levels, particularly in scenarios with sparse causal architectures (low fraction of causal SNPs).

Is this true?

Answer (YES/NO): NO